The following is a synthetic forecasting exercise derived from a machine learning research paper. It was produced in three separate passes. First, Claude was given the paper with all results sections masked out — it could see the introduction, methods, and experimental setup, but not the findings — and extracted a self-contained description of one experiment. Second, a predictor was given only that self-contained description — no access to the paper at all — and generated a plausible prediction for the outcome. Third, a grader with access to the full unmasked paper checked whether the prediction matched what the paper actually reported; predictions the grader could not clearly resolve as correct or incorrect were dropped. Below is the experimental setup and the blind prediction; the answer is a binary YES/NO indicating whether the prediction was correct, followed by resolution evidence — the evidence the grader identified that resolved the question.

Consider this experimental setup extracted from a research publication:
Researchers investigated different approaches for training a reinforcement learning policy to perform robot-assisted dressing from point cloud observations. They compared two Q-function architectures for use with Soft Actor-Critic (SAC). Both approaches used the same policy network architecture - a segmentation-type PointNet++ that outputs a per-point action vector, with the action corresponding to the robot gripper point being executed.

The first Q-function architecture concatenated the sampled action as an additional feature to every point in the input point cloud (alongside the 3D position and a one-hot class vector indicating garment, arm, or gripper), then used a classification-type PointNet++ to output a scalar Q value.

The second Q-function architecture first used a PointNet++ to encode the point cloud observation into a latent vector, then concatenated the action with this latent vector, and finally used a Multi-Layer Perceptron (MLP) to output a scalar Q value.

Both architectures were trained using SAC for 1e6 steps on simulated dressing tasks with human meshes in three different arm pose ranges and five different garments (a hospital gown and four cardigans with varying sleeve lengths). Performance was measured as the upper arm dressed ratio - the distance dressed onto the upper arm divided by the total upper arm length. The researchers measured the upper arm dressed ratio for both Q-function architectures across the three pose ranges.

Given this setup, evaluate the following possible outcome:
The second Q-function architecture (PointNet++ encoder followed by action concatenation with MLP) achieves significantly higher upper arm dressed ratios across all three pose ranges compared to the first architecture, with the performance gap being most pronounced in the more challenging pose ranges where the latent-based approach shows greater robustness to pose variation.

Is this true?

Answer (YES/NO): NO